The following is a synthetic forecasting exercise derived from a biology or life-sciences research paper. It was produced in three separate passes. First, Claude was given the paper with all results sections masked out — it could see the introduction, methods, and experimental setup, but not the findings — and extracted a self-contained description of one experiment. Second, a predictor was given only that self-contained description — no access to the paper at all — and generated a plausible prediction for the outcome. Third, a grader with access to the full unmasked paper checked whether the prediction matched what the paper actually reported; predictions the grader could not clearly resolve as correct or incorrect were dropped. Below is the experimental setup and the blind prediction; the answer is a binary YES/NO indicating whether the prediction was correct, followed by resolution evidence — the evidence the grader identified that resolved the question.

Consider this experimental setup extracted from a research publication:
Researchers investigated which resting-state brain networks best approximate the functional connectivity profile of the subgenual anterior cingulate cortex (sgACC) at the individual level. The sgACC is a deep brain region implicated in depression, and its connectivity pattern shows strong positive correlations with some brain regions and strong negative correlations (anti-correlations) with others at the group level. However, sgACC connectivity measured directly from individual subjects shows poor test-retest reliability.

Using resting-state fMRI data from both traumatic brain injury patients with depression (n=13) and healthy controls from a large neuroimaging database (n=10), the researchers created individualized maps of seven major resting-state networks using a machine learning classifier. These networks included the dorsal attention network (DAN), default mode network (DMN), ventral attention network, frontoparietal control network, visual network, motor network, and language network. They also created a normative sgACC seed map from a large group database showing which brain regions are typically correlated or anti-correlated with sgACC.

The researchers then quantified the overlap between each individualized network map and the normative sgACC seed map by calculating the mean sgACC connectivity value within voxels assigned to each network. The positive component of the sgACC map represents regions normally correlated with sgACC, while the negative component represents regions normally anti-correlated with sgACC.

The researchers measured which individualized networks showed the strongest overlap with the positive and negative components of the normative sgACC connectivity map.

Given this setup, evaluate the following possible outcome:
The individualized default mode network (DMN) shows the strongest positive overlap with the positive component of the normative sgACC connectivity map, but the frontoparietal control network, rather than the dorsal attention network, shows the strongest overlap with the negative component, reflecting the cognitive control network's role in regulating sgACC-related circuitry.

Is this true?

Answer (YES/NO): NO